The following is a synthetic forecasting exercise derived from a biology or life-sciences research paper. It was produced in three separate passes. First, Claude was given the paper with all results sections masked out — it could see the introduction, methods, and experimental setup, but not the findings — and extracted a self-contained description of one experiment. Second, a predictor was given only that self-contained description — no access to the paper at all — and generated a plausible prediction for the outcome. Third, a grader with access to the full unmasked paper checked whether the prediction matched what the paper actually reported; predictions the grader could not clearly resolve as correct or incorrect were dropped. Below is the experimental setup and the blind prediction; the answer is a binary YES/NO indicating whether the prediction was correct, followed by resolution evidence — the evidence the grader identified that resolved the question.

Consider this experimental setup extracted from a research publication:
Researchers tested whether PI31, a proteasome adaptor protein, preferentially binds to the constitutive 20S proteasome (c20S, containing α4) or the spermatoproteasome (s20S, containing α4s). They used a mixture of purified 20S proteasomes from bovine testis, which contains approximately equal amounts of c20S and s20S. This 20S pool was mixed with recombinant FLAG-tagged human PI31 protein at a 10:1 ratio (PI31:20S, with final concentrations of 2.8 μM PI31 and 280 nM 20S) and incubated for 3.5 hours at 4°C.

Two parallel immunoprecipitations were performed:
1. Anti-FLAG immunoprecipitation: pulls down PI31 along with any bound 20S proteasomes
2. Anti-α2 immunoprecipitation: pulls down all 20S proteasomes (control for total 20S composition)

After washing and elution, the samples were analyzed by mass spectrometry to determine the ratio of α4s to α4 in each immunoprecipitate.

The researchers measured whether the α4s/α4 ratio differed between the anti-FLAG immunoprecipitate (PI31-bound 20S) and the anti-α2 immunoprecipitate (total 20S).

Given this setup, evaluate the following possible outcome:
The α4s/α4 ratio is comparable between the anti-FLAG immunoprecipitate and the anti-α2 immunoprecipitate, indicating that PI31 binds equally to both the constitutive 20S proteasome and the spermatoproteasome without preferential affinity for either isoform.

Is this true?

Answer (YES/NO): NO